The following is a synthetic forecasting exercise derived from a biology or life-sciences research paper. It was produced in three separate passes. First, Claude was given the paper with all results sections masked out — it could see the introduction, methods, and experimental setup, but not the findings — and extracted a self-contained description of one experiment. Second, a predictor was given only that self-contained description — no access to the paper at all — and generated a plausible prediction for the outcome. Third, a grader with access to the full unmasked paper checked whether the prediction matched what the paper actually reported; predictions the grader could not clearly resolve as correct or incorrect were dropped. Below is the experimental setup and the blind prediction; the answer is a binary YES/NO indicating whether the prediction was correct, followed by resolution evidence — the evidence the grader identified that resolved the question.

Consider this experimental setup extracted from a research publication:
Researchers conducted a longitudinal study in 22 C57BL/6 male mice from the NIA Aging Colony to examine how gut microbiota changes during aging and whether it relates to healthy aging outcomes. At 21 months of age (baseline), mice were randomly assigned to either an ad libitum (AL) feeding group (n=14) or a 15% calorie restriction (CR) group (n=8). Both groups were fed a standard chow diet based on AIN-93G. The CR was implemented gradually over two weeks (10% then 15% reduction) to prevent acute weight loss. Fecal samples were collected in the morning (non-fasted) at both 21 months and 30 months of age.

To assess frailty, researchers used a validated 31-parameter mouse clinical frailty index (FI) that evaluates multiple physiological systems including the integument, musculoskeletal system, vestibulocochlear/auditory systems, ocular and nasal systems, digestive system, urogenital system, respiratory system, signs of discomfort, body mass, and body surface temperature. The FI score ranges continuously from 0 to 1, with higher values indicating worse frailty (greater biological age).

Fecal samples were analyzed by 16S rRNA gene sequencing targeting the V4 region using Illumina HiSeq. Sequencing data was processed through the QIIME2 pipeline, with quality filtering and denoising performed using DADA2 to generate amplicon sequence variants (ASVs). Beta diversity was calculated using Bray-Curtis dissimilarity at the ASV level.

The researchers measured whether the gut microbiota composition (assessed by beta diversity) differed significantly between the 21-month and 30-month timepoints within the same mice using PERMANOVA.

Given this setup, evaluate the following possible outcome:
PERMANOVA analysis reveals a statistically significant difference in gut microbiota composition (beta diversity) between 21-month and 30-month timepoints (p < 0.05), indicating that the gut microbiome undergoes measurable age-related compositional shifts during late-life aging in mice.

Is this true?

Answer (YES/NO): YES